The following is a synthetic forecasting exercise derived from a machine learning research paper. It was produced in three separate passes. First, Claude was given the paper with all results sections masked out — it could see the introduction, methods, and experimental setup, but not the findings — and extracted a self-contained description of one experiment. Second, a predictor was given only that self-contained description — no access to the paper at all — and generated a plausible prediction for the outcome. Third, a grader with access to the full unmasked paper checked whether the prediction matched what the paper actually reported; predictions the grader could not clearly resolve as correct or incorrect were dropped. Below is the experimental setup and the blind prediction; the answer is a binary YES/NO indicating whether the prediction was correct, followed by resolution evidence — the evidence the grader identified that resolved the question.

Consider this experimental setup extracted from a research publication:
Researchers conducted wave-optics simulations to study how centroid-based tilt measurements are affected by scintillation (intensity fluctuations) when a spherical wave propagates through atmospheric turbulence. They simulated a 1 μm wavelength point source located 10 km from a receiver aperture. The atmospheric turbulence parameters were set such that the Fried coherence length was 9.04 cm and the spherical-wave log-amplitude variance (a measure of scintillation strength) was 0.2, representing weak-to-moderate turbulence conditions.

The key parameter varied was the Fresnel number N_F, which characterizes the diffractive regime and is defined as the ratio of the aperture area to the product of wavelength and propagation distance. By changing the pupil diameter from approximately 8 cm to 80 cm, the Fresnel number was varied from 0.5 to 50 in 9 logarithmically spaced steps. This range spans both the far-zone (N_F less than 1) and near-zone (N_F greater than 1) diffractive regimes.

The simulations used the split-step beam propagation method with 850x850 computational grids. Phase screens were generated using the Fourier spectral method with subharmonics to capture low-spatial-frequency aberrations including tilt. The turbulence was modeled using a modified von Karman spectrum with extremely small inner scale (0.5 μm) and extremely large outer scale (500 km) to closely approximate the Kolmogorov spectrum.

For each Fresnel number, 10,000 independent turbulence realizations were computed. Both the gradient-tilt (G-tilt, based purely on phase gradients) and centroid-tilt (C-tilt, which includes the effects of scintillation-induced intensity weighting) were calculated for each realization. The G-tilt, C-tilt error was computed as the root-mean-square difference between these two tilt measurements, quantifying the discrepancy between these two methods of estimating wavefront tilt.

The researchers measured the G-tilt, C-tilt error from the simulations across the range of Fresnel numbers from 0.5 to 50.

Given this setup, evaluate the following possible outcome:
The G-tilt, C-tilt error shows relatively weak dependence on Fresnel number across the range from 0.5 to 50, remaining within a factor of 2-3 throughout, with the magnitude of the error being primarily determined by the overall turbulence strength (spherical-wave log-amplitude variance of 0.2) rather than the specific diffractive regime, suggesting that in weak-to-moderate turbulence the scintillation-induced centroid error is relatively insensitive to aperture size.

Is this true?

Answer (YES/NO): NO